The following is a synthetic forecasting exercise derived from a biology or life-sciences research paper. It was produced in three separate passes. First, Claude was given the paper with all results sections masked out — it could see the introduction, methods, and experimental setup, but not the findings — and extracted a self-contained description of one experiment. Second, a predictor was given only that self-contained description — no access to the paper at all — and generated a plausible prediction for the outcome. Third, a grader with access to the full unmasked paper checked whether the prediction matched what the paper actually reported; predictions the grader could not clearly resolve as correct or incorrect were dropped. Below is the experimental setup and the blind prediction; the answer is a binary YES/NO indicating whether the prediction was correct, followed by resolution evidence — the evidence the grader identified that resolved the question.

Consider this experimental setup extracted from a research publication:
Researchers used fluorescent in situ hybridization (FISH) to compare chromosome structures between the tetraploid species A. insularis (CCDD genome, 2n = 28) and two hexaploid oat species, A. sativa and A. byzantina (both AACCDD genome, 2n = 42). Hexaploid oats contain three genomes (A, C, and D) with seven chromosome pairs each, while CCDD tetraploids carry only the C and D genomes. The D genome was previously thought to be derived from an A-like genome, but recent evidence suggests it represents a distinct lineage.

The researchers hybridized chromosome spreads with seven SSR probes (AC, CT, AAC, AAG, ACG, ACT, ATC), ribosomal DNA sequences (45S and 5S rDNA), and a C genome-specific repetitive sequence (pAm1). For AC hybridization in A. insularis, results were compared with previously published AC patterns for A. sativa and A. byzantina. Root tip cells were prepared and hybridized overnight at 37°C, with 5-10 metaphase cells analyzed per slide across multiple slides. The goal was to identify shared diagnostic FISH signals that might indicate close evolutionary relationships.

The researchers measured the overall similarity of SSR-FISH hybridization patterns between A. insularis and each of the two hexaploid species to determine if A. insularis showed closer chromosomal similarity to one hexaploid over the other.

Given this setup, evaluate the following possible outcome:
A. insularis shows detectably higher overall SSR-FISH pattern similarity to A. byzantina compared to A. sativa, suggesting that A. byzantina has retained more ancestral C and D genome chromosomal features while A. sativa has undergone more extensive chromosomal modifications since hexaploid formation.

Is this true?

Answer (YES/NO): YES